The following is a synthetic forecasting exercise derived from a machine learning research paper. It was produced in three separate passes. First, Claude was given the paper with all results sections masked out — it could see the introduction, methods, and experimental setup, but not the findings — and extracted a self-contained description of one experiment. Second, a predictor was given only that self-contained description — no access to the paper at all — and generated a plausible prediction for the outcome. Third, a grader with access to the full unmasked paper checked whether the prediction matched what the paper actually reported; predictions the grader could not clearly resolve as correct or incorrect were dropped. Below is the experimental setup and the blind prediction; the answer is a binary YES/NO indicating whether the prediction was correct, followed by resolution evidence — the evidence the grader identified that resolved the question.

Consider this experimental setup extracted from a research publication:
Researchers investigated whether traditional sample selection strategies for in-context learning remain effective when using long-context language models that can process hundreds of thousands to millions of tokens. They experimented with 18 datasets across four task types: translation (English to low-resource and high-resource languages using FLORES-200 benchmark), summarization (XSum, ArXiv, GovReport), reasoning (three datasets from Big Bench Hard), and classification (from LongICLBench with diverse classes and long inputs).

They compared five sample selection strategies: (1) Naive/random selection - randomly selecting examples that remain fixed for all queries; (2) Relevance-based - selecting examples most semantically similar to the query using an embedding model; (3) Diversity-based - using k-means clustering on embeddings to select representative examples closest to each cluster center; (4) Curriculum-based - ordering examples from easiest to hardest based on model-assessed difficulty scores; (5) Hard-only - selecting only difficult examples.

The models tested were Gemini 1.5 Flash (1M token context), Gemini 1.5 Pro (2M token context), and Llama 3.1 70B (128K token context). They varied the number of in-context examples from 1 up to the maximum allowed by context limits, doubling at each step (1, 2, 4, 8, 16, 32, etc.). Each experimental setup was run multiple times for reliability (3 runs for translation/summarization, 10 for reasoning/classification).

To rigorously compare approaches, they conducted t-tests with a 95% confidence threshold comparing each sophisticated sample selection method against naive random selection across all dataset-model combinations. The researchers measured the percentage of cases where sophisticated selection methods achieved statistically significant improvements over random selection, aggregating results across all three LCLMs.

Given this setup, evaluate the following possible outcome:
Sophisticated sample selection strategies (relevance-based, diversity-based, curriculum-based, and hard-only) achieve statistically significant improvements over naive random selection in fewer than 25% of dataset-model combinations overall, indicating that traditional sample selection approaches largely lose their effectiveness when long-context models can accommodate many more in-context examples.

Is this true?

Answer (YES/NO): YES